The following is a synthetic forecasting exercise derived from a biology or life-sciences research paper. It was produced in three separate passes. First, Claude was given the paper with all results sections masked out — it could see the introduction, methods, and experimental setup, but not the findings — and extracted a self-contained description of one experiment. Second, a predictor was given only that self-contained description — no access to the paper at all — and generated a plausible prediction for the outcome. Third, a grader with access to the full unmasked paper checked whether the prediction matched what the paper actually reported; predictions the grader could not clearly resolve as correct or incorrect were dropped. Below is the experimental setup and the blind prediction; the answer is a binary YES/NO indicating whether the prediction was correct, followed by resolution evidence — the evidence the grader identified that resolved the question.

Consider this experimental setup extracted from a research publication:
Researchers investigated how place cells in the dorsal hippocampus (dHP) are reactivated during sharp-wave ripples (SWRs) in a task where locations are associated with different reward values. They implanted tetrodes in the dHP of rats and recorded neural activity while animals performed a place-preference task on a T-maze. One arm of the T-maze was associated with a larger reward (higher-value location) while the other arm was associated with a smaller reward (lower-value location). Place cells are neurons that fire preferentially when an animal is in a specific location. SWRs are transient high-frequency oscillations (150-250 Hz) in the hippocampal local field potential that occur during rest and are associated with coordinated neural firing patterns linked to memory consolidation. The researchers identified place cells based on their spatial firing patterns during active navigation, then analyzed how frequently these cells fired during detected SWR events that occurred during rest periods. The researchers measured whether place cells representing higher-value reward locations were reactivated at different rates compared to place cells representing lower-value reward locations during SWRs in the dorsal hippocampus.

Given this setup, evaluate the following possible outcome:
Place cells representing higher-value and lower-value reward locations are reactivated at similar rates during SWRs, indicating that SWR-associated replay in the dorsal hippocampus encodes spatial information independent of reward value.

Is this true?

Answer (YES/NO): YES